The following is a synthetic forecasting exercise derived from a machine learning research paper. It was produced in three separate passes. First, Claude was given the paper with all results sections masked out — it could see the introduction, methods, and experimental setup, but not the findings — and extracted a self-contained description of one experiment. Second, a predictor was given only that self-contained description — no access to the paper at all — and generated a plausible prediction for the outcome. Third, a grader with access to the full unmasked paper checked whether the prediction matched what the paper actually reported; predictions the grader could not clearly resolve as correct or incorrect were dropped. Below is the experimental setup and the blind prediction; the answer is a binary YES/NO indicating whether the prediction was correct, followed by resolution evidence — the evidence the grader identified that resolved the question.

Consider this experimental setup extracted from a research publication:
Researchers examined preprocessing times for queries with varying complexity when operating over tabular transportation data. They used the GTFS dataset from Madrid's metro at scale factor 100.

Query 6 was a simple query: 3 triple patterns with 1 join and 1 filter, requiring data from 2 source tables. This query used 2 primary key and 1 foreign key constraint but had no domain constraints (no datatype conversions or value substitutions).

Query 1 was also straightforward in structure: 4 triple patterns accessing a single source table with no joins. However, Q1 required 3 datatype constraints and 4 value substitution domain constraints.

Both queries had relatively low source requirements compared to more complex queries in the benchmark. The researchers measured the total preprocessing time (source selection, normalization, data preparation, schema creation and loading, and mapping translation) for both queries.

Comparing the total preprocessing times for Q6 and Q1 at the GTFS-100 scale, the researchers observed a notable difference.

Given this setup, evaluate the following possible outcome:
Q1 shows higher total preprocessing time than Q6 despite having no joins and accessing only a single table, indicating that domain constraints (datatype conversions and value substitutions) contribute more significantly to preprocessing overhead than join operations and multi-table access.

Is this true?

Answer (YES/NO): YES